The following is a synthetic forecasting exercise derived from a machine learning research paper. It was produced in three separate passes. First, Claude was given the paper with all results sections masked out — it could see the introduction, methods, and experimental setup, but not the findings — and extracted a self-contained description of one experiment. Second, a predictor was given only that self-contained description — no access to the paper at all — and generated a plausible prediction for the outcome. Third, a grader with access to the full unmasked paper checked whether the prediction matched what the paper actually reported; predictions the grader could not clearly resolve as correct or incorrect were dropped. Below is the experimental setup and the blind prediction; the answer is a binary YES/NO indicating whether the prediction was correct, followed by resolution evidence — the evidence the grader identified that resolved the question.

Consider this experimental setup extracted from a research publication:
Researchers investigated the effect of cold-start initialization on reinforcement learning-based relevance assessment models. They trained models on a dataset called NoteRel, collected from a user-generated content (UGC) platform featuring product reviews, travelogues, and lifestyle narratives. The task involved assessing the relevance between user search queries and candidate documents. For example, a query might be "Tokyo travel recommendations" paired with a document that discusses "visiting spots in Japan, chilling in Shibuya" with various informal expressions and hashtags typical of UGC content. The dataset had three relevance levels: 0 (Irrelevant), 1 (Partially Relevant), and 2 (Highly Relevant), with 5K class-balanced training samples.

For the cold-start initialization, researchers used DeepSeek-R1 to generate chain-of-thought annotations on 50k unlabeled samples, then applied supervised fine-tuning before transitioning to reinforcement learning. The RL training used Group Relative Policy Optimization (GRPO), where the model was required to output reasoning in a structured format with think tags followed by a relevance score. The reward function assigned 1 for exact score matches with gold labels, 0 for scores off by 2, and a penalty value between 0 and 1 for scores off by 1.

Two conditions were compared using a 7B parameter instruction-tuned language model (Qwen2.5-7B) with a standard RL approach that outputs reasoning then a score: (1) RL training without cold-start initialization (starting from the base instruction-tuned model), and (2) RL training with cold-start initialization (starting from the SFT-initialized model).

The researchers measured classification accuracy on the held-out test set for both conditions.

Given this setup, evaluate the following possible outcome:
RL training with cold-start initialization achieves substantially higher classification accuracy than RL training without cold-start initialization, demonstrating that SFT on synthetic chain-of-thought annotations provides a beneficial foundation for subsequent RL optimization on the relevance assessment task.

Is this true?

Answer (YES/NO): YES